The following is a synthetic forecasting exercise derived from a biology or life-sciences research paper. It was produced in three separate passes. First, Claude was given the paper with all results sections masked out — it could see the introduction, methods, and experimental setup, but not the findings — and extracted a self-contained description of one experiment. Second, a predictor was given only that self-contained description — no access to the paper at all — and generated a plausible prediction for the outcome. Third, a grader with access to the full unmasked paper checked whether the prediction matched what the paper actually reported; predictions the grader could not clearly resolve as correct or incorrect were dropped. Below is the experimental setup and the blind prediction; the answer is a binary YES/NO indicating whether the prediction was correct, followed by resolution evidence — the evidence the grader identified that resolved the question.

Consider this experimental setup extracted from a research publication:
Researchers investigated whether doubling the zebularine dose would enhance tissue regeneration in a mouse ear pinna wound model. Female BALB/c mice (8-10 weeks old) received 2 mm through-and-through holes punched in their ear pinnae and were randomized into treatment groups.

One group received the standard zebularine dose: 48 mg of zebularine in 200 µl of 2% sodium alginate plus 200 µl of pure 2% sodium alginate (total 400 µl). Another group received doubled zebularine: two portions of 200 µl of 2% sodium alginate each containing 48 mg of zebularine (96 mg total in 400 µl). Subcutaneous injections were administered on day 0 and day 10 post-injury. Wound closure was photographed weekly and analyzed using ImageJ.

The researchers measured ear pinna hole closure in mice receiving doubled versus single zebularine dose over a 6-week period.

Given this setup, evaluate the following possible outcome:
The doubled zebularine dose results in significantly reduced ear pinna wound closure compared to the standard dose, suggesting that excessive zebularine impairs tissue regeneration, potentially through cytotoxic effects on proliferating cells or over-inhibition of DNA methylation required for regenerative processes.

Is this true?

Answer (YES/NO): NO